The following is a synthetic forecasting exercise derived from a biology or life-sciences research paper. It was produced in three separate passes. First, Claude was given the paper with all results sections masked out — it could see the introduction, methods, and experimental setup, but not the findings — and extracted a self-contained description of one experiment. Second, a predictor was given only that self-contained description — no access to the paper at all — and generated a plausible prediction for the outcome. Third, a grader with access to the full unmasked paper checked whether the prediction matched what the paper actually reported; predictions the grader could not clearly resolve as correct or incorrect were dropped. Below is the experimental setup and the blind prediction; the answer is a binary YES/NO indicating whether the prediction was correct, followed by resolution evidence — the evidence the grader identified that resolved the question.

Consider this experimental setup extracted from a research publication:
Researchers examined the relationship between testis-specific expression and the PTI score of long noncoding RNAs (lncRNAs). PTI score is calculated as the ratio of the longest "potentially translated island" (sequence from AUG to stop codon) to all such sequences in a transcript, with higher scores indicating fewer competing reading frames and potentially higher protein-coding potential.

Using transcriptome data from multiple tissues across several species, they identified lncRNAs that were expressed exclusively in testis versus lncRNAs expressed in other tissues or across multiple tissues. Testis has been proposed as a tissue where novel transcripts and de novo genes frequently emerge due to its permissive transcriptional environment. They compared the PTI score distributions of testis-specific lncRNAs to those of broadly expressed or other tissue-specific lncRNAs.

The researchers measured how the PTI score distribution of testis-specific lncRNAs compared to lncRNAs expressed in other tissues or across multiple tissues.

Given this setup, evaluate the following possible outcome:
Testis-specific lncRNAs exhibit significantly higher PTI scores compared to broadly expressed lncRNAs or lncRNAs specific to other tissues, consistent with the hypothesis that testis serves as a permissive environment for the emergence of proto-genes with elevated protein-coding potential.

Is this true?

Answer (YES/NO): YES